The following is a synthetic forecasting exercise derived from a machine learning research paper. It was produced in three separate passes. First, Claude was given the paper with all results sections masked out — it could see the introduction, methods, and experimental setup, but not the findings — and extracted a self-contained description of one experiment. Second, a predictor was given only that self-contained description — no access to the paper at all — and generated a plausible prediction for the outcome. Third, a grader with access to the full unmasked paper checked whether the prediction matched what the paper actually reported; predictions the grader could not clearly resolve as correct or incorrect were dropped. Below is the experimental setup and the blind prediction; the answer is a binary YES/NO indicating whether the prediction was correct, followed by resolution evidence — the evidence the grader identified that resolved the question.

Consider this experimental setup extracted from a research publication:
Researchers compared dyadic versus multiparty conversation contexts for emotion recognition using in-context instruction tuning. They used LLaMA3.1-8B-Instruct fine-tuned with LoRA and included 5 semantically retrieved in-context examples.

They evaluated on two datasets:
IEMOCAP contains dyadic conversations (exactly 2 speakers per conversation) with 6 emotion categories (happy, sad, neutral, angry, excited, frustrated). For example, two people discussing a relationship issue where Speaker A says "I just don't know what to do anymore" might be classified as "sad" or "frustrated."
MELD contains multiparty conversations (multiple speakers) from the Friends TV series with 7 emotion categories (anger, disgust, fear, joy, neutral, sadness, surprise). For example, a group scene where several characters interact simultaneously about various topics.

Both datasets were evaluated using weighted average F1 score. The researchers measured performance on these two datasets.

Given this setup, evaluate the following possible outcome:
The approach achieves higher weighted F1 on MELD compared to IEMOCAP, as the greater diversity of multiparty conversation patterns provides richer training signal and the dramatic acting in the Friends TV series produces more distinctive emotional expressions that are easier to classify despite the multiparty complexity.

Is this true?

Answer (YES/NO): NO